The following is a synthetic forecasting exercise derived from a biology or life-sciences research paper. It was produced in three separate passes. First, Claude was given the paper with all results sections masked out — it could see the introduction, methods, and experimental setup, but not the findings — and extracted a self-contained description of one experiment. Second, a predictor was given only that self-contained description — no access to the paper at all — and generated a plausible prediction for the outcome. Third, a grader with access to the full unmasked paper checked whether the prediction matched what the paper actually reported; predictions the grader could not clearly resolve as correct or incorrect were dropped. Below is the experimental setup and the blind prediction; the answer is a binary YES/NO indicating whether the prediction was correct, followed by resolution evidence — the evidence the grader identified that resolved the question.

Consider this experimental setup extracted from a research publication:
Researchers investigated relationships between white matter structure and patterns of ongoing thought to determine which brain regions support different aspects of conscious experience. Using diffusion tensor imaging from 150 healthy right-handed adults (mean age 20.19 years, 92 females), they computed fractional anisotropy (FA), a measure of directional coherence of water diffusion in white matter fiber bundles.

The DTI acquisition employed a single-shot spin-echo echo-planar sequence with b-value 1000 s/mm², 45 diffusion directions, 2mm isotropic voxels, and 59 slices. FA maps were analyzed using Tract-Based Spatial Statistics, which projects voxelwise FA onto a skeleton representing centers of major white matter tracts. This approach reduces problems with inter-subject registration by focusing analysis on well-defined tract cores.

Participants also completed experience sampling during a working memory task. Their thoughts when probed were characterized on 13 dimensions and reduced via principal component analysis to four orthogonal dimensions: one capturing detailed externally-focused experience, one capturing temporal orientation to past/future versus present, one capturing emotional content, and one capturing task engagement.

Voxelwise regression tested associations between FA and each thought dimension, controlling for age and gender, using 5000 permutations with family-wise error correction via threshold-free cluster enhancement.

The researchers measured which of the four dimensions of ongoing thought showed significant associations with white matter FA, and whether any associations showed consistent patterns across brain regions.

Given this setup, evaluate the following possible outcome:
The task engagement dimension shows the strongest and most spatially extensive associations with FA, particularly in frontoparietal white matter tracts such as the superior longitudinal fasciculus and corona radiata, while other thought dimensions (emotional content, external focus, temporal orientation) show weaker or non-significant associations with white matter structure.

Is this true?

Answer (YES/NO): NO